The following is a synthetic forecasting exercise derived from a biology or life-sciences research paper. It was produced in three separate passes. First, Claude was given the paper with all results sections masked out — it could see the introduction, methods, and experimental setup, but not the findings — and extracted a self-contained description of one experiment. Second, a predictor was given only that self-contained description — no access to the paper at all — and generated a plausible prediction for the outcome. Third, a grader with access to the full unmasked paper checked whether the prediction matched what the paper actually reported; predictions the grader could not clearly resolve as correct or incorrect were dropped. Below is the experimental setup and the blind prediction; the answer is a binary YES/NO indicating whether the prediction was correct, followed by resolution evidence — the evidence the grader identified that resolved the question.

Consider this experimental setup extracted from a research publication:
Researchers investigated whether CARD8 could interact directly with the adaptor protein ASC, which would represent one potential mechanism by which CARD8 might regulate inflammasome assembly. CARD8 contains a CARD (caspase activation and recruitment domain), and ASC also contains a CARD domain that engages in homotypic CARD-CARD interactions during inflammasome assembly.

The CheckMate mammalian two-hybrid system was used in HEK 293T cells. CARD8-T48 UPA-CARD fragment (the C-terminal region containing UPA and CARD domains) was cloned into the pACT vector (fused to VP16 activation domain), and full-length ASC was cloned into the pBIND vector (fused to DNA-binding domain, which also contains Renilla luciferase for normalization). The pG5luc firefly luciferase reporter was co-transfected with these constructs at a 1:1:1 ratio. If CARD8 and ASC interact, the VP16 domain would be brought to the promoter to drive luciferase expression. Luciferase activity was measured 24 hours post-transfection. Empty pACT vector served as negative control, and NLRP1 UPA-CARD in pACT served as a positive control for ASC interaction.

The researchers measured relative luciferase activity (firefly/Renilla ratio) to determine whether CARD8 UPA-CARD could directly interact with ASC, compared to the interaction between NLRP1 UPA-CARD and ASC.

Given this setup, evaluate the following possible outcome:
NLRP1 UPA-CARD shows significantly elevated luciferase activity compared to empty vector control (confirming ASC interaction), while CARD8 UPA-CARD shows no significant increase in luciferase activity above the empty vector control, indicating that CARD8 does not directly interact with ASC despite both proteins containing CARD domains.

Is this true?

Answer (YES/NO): YES